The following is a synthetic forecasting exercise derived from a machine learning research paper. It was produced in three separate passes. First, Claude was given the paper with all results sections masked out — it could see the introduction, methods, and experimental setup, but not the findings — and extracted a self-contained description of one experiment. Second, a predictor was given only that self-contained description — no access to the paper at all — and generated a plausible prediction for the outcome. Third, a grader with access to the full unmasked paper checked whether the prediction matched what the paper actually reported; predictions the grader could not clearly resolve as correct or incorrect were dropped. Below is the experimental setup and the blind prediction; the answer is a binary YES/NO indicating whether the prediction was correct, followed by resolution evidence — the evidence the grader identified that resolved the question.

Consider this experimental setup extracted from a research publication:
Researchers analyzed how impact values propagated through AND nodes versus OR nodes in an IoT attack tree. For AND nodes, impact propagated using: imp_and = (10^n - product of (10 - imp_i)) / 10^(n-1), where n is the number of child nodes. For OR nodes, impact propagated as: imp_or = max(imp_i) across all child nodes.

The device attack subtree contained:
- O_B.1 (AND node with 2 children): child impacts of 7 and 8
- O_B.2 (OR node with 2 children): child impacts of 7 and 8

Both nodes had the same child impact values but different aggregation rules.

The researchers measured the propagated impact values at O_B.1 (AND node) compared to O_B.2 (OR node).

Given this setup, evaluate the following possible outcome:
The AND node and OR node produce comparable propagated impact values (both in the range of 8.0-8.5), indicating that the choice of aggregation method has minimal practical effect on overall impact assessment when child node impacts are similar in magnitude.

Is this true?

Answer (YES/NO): NO